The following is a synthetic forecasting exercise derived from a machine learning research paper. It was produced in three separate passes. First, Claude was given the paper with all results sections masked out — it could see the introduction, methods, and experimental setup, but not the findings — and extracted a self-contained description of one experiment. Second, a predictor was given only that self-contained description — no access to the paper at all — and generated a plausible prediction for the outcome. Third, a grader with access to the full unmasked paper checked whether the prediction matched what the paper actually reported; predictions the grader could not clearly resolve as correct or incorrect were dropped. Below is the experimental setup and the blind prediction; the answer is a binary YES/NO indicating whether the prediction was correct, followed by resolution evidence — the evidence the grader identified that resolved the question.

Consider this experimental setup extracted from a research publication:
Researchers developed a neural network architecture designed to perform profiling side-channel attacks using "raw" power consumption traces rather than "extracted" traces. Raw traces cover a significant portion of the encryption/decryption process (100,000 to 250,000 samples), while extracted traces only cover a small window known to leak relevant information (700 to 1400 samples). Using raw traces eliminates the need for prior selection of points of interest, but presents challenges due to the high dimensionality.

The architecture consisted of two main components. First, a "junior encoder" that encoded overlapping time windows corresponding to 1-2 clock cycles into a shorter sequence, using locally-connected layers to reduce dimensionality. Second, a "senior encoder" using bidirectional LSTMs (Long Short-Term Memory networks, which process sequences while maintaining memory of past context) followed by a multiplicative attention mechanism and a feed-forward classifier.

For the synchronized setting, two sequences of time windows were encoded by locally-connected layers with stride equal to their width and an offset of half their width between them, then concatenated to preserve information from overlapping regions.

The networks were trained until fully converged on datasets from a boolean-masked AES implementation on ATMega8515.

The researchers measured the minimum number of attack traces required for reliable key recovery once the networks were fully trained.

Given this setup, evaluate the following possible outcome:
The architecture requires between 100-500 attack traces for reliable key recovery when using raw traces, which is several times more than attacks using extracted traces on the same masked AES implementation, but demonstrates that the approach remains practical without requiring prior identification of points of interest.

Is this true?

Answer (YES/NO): NO